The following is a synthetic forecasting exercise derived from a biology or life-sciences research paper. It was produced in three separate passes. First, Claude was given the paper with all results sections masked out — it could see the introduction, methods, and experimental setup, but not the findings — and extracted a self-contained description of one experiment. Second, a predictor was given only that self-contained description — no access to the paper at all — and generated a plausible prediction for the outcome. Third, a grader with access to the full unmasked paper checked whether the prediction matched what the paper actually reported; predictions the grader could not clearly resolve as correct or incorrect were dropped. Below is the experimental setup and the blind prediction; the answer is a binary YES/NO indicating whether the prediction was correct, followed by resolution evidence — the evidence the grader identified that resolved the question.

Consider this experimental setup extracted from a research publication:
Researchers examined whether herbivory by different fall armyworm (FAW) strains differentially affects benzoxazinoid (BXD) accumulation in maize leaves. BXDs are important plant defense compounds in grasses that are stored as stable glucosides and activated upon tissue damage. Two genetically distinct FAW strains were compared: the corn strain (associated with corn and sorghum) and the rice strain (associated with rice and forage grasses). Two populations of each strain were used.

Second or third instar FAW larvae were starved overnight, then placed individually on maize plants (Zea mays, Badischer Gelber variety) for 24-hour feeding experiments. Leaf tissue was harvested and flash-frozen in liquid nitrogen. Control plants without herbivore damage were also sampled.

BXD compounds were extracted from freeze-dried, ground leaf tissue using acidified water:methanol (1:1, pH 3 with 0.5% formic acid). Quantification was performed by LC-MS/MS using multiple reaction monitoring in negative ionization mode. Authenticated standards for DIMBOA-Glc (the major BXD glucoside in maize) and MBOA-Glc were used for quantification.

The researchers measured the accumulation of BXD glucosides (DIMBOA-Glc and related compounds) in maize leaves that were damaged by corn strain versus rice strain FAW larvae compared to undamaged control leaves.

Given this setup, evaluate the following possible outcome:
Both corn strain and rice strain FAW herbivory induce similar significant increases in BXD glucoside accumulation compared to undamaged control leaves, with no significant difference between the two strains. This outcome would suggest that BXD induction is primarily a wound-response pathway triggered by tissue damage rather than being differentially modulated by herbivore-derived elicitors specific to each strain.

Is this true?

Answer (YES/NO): NO